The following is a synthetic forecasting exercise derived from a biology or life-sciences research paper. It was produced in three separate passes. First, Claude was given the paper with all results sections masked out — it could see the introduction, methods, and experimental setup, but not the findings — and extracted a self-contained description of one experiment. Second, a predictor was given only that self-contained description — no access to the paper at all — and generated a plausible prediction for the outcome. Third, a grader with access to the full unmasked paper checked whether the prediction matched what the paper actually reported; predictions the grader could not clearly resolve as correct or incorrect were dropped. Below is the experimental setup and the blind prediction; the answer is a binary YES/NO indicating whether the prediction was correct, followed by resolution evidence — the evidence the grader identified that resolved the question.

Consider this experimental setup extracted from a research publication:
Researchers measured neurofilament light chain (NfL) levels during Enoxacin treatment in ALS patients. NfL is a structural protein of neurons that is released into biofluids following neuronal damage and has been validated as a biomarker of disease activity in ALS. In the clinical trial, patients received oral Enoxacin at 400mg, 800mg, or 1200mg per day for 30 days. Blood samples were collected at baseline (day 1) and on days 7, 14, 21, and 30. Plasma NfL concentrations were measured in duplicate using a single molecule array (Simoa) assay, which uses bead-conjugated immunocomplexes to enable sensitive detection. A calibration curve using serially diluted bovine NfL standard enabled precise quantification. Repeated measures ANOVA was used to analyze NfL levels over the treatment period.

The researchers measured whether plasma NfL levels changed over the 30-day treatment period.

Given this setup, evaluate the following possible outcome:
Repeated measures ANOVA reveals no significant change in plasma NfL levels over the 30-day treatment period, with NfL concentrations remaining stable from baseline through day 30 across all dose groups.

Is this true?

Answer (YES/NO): YES